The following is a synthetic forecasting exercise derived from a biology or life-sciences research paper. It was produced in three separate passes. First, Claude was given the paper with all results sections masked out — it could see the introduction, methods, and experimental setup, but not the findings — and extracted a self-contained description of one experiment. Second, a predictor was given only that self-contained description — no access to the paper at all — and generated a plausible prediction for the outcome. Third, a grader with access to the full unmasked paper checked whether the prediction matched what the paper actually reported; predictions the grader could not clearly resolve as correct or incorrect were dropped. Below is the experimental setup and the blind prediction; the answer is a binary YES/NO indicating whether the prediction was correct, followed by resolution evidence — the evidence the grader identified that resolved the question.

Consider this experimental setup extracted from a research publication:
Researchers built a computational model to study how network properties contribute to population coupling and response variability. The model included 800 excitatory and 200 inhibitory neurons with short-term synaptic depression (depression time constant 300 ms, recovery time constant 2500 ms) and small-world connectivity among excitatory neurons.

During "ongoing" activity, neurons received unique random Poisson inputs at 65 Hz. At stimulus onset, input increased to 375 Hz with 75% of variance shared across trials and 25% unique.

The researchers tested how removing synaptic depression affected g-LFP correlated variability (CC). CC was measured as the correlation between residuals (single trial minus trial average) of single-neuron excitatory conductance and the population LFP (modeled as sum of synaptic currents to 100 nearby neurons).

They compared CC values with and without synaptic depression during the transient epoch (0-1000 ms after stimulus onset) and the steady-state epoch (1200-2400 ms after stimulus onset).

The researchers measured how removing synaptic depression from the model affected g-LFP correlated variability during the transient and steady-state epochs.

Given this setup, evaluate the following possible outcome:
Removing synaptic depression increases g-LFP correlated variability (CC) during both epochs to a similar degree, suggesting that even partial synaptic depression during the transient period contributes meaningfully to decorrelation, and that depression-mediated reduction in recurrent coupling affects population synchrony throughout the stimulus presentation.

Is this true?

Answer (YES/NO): NO